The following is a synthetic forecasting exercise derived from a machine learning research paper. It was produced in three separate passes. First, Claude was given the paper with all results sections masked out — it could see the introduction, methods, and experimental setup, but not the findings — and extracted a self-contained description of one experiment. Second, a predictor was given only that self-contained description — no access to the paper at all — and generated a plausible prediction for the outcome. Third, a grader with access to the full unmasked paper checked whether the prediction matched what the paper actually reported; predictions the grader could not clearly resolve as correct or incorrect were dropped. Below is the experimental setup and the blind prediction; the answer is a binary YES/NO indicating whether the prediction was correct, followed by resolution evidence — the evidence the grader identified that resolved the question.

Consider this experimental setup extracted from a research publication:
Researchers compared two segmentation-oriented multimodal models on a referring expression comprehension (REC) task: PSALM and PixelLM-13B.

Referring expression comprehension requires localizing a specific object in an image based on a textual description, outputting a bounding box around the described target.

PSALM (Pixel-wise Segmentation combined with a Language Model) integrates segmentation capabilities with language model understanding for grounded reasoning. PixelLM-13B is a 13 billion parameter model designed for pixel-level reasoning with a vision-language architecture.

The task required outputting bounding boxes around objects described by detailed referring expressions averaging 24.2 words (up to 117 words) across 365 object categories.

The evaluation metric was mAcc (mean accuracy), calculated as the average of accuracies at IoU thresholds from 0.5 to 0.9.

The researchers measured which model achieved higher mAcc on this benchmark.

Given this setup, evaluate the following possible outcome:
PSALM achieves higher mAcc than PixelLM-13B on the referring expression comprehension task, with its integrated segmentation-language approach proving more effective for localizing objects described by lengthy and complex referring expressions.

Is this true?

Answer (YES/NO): YES